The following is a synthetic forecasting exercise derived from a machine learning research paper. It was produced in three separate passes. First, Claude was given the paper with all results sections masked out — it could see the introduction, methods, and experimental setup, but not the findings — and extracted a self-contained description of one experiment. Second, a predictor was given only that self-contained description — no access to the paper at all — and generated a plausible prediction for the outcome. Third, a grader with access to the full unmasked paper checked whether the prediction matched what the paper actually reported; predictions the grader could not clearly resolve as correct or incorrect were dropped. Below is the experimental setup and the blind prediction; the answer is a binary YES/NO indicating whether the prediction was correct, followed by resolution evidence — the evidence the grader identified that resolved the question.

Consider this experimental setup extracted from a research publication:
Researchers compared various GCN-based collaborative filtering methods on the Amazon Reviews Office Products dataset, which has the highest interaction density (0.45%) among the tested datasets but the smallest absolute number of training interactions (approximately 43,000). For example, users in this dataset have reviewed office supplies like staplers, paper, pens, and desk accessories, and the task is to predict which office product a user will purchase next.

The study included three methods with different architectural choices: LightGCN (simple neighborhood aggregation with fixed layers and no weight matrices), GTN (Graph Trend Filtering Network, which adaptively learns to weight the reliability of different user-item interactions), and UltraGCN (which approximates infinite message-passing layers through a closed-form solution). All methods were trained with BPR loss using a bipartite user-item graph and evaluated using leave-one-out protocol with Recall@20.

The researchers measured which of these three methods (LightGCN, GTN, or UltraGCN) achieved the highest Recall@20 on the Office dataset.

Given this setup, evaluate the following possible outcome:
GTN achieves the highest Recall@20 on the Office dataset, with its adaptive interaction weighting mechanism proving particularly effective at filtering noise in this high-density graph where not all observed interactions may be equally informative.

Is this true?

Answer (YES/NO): NO